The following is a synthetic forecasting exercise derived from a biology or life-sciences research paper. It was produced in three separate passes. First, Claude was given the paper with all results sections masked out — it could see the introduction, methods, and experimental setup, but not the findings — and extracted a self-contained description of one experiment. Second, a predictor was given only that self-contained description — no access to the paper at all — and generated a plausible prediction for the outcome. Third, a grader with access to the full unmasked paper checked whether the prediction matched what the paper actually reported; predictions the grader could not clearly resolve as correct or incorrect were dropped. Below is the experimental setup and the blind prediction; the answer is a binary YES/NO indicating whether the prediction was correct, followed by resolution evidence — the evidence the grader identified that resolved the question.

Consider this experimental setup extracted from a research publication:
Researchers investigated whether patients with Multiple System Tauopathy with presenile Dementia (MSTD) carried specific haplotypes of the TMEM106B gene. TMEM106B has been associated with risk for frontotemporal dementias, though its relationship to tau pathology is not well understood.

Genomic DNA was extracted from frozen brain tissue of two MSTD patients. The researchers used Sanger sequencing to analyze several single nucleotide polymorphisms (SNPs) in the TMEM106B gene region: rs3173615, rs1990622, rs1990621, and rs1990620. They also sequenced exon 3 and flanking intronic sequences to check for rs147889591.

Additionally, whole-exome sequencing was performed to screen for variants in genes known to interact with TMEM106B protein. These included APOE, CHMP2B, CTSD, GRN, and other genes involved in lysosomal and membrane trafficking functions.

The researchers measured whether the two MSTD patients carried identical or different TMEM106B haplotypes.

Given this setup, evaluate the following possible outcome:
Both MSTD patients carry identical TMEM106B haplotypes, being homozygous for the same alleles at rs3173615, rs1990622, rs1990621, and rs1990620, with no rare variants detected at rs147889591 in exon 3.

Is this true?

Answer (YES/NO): NO